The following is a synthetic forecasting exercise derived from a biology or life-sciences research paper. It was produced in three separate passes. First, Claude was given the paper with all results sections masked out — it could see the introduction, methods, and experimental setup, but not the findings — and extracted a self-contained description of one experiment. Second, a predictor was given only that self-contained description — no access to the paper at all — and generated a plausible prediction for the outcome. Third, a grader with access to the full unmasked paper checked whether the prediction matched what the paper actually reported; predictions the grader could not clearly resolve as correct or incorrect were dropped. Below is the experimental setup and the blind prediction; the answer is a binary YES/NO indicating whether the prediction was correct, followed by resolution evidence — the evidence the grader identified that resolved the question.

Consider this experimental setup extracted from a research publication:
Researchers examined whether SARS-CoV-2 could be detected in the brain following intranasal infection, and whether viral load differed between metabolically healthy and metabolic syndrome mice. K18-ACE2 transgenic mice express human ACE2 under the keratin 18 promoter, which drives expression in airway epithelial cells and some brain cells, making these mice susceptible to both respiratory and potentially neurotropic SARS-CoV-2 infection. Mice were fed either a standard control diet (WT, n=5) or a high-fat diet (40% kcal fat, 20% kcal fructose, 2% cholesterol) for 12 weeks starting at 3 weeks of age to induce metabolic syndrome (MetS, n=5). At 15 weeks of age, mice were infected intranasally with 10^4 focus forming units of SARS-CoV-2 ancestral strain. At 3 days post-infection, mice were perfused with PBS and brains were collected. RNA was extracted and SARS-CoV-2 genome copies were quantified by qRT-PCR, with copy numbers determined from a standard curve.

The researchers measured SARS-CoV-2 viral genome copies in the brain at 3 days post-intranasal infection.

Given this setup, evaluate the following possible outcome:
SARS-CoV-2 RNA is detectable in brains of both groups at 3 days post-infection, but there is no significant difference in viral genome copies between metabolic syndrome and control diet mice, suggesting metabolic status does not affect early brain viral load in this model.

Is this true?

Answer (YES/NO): NO